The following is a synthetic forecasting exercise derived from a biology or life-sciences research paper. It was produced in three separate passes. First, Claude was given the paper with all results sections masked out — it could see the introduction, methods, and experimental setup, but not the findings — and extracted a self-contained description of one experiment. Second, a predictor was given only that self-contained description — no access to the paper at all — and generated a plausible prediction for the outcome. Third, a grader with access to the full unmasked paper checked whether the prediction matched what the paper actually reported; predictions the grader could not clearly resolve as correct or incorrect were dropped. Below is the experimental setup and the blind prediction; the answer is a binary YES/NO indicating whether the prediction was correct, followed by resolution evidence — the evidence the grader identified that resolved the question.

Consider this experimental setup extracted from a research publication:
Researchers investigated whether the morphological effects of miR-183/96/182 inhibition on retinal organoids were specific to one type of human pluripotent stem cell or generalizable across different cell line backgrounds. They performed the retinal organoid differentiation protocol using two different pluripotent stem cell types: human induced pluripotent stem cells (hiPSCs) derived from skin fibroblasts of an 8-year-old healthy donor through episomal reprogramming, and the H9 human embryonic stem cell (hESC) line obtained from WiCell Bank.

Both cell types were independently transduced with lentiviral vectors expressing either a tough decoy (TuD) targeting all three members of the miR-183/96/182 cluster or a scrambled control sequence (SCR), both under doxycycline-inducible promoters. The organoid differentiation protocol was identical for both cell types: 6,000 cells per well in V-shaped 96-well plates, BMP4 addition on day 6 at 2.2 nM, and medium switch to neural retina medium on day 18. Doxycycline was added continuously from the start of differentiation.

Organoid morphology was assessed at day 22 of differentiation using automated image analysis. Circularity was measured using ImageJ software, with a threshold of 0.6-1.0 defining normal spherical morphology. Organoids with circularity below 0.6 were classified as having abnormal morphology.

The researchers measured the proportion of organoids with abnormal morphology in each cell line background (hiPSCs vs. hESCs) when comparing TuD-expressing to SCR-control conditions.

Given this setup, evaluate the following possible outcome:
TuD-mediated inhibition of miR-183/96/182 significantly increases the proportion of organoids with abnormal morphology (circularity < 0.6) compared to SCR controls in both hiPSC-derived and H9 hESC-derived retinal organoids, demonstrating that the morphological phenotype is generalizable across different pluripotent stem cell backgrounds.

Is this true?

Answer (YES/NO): YES